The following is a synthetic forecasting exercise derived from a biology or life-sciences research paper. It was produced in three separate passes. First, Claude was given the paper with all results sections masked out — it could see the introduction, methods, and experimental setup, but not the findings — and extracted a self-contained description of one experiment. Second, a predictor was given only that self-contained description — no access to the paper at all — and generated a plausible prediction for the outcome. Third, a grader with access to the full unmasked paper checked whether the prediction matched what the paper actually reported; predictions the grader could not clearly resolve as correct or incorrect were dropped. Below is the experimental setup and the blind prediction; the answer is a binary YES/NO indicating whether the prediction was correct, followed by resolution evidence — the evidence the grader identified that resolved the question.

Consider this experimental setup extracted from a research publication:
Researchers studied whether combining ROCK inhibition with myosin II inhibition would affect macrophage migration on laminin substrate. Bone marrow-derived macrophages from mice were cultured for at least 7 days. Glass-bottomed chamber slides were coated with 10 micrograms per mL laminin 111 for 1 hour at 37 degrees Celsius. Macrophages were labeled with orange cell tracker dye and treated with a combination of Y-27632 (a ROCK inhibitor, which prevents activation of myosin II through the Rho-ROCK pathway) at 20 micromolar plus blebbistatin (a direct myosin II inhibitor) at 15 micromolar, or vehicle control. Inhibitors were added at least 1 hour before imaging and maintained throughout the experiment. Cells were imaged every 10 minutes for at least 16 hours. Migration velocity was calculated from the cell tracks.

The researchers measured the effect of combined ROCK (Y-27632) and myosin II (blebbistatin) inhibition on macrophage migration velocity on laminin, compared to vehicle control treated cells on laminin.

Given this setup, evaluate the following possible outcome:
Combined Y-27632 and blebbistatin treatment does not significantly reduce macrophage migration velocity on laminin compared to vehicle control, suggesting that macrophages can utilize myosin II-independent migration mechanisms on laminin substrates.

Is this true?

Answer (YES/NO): NO